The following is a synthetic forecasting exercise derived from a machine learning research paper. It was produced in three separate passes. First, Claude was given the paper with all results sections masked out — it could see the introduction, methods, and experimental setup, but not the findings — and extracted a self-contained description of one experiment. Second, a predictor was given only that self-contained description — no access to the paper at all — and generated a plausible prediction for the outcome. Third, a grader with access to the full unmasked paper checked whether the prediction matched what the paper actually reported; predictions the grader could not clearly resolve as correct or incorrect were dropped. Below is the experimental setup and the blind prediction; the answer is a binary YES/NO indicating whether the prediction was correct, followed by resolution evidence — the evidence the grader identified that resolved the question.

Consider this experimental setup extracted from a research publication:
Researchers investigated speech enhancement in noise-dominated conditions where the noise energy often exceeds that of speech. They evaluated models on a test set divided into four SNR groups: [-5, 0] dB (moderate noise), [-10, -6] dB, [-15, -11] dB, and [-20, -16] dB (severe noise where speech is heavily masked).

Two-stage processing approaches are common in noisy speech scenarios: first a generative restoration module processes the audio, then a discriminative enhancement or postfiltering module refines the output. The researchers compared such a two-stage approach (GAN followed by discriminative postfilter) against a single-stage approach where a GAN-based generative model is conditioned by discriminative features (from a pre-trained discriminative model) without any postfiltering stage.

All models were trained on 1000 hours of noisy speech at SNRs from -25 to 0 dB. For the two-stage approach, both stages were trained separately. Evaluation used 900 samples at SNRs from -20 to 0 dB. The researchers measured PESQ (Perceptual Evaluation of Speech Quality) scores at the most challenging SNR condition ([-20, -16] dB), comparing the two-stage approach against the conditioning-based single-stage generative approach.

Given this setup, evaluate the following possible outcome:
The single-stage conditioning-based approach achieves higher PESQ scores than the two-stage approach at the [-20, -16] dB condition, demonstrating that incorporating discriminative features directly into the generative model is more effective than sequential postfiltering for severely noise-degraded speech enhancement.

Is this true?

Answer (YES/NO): YES